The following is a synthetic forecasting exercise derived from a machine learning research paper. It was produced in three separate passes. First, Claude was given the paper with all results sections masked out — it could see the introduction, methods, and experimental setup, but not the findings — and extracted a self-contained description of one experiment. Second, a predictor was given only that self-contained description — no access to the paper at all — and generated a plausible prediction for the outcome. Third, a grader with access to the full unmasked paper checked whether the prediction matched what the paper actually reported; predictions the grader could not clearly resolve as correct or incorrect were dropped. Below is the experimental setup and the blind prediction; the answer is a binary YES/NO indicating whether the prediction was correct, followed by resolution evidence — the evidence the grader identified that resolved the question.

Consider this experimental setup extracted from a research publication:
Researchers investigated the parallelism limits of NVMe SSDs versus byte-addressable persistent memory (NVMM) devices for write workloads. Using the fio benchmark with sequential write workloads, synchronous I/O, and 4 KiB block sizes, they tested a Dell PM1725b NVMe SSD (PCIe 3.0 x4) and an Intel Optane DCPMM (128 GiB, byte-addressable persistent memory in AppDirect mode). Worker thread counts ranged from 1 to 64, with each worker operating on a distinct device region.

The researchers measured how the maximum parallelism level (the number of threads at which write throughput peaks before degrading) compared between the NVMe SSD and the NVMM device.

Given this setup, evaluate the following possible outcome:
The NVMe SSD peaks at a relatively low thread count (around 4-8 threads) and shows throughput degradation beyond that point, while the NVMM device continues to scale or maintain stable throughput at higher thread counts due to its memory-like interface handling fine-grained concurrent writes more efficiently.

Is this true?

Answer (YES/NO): NO